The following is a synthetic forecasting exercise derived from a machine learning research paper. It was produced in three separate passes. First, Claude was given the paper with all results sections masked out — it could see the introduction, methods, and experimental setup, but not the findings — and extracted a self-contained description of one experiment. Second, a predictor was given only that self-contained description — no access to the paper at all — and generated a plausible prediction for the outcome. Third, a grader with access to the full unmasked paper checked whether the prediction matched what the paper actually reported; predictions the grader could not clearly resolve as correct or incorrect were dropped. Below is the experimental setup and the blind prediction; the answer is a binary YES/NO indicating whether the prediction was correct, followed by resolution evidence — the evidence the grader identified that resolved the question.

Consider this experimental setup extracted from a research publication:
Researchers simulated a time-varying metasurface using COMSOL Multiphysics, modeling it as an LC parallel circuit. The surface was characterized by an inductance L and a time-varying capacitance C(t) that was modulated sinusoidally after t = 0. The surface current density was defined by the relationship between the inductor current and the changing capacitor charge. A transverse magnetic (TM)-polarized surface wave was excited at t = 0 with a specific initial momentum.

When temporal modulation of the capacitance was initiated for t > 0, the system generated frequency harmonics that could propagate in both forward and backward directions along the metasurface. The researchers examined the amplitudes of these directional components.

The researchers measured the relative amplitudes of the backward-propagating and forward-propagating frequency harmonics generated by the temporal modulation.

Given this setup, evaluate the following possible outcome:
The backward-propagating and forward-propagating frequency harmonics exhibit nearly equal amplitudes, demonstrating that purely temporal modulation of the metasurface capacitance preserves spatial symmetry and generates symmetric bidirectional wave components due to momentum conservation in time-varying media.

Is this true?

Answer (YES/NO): YES